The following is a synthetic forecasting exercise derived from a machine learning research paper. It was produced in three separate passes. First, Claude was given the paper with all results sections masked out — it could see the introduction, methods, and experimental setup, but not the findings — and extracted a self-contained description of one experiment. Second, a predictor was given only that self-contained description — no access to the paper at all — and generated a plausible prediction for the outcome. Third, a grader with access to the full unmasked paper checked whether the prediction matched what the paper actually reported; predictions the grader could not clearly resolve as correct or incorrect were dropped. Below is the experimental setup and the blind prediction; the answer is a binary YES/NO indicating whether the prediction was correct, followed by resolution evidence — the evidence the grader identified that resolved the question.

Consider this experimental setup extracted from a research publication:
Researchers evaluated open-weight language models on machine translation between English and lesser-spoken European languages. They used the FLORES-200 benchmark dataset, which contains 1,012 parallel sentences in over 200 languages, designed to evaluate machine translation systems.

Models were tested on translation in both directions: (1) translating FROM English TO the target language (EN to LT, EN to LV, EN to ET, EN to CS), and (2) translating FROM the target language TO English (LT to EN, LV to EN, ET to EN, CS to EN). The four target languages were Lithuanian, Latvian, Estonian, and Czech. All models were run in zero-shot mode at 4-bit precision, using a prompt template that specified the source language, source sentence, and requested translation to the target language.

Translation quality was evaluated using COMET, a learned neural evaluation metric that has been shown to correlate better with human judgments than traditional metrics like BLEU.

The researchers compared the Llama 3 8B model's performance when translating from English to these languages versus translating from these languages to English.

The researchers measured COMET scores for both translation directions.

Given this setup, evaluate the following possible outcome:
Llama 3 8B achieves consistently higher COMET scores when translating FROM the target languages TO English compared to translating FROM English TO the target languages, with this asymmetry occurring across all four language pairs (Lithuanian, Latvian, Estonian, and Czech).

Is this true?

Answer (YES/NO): YES